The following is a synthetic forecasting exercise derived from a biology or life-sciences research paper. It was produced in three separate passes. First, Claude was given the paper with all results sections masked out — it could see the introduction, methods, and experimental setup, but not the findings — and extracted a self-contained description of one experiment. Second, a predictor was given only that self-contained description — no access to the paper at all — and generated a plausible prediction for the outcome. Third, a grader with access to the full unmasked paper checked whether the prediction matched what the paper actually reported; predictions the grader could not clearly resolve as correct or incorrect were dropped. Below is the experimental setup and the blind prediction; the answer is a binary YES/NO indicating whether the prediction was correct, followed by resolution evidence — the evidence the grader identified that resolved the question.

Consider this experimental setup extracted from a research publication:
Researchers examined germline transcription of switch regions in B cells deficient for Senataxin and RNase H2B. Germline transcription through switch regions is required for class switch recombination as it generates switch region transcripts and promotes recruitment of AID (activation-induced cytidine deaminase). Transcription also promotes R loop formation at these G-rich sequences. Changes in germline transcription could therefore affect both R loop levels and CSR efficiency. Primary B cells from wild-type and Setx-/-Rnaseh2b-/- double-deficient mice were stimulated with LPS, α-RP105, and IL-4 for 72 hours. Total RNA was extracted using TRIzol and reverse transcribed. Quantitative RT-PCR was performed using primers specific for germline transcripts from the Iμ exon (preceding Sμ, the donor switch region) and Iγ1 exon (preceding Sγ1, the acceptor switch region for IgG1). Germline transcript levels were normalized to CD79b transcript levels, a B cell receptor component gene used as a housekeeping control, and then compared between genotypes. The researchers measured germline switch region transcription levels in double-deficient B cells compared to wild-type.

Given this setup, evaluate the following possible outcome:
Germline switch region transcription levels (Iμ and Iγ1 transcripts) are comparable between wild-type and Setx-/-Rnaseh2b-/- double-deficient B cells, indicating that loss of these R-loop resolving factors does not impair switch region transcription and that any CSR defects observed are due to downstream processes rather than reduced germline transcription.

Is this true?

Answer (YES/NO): YES